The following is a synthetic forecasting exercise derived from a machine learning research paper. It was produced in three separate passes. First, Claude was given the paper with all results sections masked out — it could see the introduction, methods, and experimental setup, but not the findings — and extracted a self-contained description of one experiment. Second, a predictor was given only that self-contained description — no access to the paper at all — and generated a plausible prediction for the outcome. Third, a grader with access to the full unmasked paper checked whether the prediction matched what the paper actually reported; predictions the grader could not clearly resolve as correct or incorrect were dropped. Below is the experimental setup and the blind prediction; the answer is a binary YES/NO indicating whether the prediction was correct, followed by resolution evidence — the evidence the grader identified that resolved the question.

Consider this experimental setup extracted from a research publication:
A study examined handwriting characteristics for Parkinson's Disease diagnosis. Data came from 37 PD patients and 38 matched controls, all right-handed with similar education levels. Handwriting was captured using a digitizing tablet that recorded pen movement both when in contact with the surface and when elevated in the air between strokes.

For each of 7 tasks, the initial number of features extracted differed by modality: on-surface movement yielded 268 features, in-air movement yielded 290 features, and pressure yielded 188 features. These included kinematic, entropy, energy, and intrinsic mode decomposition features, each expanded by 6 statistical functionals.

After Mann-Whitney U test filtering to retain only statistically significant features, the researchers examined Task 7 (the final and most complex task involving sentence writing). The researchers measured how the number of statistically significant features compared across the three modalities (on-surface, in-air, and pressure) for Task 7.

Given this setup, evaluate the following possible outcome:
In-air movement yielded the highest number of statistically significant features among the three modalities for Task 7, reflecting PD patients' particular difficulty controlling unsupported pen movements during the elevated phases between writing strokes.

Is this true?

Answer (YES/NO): NO